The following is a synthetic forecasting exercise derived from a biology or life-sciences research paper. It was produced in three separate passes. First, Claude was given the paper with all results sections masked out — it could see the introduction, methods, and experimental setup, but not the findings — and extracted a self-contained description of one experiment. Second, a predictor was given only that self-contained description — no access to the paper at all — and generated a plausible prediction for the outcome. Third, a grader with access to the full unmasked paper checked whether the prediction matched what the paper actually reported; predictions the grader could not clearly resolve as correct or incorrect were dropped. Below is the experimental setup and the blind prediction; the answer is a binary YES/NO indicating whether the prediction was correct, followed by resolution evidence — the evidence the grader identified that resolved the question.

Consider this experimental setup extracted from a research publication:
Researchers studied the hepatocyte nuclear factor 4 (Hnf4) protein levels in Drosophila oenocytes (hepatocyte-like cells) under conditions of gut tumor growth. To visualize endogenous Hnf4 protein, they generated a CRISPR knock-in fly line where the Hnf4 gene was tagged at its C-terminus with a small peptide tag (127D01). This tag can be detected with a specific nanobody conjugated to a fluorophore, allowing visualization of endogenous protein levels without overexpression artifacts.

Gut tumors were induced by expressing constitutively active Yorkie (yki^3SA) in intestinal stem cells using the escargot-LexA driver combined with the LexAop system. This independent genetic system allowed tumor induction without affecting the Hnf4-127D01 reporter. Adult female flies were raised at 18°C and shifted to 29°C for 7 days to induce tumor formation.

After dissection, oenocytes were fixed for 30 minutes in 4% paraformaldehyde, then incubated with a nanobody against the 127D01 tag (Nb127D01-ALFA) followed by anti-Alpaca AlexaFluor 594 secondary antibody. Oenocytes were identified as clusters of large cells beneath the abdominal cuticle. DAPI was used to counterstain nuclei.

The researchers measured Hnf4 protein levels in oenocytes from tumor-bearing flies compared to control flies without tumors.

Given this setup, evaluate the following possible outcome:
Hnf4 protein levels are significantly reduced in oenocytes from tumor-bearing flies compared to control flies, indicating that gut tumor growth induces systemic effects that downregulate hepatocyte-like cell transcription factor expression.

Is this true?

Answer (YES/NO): NO